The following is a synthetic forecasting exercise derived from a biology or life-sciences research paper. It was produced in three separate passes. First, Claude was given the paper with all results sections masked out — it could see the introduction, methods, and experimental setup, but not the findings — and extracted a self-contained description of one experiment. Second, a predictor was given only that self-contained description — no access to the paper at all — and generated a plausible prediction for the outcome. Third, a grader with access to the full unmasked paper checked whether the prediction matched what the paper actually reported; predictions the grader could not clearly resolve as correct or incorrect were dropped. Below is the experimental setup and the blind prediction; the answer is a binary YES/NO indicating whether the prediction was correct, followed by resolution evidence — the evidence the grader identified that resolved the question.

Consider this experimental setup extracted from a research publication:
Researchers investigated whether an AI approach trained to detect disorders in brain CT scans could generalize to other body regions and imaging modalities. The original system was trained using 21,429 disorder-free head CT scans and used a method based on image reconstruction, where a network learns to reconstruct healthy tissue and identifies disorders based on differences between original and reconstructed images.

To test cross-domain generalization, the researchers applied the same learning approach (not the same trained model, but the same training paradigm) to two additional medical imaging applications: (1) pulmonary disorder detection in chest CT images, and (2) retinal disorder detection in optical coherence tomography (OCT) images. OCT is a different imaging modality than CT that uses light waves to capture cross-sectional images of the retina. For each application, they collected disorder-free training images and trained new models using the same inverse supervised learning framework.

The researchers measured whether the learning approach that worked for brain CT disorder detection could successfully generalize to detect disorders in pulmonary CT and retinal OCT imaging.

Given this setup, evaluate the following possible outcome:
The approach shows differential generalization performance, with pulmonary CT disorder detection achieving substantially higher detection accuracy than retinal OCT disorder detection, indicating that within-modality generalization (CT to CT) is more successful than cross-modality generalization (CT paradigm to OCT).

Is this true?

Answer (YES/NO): NO